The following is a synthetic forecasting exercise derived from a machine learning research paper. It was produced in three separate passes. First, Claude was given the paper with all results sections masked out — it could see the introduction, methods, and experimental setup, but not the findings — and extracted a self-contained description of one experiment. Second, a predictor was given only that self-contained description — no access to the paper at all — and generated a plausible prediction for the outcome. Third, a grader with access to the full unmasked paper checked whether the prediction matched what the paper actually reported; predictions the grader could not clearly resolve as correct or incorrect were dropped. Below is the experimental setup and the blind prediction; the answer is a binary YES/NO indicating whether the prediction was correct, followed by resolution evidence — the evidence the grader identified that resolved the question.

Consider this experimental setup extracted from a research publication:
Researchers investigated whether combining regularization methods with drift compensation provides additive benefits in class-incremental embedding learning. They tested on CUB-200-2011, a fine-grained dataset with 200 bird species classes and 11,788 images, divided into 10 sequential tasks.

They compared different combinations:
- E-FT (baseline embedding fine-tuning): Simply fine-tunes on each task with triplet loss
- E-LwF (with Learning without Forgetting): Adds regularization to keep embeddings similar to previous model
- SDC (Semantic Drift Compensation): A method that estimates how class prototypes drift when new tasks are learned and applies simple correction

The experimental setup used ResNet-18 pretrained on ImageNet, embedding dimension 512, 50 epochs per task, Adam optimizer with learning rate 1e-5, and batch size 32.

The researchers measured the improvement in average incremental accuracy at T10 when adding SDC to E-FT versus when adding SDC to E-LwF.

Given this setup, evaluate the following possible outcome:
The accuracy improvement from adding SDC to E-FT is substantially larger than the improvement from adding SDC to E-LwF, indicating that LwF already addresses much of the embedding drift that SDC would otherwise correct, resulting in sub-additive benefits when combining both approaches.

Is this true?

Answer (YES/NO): YES